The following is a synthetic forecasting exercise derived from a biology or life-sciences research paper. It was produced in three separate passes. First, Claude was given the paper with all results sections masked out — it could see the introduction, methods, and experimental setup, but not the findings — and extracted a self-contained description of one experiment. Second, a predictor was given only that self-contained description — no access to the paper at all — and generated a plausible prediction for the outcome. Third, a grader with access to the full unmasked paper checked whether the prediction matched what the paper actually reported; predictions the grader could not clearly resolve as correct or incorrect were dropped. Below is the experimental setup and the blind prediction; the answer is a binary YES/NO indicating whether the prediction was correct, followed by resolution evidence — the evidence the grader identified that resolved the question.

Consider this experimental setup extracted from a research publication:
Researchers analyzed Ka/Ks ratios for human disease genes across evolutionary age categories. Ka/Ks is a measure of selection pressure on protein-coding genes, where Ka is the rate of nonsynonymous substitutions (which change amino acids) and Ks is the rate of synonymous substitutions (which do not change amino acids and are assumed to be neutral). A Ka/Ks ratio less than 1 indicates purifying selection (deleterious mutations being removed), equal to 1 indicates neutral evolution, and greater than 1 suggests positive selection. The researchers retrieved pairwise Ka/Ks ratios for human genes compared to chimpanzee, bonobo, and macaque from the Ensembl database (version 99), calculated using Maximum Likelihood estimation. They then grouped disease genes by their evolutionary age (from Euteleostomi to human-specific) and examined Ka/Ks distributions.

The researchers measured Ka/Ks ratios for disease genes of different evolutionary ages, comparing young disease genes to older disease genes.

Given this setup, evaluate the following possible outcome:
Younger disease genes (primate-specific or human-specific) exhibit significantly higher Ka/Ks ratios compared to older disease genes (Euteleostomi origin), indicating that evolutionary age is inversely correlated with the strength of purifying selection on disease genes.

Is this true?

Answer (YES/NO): YES